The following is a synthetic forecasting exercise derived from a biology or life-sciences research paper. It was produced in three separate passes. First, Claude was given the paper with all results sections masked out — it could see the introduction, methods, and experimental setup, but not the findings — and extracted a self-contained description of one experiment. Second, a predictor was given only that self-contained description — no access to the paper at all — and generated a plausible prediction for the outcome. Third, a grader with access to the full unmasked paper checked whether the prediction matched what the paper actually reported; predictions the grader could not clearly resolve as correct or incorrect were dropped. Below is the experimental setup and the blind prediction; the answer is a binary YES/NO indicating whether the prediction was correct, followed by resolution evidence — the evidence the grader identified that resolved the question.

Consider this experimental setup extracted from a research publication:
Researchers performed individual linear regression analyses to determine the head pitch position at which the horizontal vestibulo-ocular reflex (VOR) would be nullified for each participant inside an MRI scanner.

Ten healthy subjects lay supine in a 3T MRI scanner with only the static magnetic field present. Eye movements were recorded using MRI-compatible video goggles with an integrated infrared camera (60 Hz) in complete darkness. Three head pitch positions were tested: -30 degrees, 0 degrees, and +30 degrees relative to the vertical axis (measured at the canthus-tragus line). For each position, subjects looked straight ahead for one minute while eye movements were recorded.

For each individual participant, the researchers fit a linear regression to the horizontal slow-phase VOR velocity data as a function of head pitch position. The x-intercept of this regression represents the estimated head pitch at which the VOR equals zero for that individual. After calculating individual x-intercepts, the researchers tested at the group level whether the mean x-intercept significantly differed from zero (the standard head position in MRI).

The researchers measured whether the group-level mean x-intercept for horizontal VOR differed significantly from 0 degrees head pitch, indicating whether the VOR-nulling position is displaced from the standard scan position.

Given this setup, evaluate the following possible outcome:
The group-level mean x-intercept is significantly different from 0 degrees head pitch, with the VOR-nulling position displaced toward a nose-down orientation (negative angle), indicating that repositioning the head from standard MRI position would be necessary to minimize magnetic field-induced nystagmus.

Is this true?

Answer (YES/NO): NO